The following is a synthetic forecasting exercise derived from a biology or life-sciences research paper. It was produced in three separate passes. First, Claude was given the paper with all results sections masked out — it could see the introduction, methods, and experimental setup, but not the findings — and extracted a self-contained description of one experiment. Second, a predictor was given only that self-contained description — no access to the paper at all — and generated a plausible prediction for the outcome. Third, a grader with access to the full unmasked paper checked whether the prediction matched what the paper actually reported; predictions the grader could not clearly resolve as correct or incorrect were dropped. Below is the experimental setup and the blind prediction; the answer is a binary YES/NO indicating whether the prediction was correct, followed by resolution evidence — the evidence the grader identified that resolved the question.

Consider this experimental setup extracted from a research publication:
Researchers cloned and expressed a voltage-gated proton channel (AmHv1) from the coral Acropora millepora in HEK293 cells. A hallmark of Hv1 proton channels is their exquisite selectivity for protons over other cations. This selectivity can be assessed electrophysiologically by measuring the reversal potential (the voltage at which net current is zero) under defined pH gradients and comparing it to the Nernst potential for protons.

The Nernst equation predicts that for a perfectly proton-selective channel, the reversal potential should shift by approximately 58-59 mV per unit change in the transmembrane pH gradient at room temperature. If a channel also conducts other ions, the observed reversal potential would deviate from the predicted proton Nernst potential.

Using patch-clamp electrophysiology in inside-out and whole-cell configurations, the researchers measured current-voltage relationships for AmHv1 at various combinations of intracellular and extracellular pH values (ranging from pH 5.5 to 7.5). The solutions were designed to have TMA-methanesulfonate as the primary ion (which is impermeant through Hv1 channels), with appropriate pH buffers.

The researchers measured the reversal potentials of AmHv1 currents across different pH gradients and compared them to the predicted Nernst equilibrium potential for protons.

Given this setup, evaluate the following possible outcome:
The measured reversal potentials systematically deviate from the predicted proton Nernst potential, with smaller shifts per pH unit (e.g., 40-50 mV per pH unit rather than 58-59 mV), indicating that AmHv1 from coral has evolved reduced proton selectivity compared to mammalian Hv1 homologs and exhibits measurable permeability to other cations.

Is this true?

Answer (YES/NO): NO